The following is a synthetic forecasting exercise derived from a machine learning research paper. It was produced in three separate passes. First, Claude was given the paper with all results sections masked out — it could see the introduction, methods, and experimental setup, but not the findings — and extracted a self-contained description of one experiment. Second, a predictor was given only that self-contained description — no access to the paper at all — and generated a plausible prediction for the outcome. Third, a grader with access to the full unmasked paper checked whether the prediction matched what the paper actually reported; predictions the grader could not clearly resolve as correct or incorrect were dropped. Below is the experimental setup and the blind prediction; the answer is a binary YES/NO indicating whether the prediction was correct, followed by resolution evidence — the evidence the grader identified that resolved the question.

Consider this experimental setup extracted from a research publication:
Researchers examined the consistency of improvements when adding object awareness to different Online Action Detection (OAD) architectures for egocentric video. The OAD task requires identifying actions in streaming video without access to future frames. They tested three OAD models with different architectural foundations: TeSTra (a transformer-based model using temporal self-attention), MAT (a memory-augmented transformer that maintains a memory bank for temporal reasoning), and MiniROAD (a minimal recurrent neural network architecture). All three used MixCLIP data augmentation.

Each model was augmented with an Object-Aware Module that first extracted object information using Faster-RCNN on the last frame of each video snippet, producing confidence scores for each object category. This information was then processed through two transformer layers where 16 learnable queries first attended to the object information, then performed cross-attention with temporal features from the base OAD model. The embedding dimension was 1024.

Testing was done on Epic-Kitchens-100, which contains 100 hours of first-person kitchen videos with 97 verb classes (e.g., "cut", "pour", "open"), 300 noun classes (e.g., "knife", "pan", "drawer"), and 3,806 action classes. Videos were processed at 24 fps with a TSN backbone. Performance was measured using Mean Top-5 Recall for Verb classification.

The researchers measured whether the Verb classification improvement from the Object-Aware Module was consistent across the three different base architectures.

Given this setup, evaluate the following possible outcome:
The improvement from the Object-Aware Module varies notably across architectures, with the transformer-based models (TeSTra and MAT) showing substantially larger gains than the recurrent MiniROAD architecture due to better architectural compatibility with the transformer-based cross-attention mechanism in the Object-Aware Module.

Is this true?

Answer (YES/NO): NO